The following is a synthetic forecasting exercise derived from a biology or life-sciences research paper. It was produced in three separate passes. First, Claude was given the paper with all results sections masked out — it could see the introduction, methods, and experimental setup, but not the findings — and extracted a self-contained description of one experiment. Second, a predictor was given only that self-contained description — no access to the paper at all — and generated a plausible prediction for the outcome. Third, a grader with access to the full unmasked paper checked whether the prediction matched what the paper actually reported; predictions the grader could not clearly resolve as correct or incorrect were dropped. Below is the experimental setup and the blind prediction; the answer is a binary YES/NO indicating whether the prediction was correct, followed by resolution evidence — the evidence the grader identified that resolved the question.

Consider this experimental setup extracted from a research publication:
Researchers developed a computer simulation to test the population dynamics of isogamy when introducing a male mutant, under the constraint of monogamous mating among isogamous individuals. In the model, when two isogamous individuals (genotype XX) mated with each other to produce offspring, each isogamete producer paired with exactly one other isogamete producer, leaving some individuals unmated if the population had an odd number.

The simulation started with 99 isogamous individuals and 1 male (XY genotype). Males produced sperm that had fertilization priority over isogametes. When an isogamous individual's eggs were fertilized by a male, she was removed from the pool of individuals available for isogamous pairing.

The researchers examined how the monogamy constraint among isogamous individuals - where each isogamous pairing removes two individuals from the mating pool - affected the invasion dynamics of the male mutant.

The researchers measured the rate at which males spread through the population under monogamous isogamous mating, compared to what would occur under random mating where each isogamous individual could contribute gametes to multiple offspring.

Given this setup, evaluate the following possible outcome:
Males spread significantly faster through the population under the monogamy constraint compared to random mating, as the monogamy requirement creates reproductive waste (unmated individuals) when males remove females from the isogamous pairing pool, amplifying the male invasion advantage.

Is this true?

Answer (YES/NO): NO